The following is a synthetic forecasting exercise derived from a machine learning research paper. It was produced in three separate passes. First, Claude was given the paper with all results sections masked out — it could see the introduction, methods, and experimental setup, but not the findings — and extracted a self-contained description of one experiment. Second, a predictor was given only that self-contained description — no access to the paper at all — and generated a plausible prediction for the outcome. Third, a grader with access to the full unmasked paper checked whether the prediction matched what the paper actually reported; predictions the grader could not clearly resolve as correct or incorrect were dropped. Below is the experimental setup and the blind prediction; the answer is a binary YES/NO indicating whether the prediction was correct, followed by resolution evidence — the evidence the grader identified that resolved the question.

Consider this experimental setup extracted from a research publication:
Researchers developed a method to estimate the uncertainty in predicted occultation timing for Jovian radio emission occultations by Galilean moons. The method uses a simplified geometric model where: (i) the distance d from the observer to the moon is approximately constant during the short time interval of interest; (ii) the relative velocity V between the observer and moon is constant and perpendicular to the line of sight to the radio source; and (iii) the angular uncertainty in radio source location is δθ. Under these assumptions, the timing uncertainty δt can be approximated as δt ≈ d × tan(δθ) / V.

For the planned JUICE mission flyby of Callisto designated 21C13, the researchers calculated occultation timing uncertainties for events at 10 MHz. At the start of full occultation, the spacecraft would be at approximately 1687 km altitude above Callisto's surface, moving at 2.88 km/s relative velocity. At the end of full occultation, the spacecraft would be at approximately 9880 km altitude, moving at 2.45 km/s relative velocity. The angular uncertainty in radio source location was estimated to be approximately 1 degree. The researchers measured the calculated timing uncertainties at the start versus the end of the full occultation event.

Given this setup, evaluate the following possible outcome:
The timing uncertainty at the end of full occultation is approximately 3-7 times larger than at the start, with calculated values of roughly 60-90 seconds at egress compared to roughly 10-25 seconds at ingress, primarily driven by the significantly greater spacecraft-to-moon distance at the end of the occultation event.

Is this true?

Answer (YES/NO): NO